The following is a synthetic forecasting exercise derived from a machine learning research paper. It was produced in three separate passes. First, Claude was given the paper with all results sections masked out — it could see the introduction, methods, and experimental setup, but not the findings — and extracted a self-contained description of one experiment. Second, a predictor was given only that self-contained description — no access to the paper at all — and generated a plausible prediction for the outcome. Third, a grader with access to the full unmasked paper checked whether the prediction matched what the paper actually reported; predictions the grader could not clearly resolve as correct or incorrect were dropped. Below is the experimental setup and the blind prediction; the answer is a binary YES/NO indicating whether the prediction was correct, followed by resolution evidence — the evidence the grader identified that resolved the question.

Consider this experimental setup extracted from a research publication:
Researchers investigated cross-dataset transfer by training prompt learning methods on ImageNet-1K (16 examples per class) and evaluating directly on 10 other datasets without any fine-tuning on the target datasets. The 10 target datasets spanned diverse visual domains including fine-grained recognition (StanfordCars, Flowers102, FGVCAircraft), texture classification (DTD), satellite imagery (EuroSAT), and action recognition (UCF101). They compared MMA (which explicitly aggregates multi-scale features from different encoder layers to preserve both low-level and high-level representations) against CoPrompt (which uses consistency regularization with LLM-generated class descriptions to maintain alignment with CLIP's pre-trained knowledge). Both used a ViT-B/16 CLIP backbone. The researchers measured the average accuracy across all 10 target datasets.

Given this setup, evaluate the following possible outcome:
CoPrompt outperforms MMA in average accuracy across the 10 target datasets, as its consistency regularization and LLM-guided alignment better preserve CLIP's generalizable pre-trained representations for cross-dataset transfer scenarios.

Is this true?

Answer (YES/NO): YES